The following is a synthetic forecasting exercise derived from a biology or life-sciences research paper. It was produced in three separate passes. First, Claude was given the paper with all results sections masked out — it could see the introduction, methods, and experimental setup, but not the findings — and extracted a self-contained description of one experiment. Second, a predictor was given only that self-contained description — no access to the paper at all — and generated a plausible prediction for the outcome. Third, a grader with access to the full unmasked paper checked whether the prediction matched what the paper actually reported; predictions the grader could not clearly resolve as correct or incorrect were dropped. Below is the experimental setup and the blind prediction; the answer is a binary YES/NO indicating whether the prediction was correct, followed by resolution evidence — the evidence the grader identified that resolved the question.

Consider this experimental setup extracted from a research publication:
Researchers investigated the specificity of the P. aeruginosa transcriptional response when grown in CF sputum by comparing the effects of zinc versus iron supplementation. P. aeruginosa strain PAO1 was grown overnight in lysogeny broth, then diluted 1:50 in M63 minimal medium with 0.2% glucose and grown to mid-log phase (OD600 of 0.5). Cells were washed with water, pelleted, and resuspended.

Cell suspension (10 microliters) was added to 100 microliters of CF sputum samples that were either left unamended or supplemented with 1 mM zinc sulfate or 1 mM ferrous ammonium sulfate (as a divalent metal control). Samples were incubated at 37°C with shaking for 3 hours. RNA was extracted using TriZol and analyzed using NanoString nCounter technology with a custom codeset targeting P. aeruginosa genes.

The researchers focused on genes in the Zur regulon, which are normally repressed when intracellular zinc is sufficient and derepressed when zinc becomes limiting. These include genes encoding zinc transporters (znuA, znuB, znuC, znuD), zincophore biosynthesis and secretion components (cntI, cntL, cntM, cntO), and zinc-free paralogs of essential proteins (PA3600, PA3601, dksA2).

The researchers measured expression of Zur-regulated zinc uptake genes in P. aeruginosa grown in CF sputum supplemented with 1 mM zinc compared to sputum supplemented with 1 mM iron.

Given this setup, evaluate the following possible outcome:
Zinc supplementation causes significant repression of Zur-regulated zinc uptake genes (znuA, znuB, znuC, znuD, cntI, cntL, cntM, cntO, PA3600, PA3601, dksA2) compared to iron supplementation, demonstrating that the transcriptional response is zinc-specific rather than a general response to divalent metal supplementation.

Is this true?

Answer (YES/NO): YES